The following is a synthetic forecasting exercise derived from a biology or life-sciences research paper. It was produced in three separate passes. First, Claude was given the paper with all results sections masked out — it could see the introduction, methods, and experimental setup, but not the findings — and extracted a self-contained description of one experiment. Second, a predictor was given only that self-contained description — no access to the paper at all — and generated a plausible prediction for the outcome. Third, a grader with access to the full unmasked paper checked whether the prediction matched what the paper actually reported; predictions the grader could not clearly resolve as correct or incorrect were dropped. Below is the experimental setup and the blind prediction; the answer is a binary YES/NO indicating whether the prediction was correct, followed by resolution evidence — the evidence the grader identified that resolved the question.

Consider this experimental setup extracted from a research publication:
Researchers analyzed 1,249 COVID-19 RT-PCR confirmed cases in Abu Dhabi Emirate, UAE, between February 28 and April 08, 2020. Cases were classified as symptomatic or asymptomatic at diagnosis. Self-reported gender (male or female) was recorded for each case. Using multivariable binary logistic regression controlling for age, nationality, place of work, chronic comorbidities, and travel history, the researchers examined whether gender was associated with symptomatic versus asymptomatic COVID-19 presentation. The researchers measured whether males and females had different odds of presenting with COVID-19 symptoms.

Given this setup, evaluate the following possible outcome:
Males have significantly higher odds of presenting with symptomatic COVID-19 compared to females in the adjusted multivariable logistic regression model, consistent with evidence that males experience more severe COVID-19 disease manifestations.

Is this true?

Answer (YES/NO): NO